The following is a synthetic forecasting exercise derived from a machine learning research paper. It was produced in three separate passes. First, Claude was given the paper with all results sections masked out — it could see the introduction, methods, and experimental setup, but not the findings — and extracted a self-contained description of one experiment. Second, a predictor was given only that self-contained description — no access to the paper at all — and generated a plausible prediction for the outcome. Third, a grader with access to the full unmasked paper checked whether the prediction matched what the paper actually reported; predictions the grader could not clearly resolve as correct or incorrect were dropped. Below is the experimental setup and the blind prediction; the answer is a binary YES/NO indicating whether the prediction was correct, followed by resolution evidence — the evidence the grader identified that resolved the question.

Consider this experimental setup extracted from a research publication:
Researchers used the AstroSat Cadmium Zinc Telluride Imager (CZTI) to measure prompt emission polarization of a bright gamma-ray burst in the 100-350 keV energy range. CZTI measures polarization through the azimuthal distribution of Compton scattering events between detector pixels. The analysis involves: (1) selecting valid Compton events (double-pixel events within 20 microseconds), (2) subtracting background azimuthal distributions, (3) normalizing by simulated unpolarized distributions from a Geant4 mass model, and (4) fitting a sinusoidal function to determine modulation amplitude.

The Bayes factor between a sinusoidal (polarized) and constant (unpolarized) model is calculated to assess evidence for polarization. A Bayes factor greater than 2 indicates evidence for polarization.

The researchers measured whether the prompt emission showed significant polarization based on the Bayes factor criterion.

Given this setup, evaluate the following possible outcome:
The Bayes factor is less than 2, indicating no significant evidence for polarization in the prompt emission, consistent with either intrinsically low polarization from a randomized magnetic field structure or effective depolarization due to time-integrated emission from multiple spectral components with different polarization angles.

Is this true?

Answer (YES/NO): NO